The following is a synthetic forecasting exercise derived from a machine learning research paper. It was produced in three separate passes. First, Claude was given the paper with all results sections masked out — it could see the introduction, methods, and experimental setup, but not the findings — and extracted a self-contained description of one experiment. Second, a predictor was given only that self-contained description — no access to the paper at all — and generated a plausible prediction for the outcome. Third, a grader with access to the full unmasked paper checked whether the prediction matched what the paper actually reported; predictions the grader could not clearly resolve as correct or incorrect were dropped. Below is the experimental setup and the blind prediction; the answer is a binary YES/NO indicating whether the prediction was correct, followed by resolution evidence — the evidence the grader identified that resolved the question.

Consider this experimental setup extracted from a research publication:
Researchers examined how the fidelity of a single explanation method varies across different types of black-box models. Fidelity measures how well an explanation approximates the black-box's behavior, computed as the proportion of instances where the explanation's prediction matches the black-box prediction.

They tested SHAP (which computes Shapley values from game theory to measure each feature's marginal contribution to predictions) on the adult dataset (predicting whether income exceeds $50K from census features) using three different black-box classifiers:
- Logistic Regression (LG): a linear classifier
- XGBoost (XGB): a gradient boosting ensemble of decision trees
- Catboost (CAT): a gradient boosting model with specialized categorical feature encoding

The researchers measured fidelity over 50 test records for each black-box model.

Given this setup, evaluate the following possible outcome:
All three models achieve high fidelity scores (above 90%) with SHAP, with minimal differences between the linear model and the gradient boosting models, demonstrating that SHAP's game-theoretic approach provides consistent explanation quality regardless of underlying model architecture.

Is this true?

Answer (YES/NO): NO